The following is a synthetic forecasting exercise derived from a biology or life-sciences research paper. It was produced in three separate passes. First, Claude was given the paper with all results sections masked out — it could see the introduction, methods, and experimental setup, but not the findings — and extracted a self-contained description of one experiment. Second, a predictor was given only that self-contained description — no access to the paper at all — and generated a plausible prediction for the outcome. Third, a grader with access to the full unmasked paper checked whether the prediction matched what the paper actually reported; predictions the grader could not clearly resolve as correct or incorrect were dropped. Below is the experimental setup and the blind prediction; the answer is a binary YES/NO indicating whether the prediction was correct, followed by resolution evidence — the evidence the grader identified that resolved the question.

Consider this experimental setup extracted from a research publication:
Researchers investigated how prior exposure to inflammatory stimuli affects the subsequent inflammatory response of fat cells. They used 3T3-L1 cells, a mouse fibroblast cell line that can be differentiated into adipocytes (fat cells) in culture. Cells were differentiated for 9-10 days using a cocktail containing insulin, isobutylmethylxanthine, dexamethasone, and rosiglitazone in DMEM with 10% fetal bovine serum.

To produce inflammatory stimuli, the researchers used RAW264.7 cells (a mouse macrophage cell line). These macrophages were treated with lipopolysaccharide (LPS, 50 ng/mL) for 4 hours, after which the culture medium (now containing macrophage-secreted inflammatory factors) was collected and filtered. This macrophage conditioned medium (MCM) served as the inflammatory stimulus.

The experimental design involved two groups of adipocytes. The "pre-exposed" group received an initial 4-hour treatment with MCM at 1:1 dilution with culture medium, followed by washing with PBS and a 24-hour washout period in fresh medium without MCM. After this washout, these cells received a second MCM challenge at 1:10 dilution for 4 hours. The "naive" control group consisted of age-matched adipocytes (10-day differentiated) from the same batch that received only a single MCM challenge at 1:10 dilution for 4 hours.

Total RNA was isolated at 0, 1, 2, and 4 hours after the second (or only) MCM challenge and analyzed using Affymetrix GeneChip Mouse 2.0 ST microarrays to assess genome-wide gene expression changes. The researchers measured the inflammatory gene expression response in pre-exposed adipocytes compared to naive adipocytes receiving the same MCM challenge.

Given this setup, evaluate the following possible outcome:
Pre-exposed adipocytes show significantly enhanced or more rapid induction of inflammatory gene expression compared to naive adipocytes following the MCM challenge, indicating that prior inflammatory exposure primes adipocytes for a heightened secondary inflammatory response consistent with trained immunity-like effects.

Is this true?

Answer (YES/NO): YES